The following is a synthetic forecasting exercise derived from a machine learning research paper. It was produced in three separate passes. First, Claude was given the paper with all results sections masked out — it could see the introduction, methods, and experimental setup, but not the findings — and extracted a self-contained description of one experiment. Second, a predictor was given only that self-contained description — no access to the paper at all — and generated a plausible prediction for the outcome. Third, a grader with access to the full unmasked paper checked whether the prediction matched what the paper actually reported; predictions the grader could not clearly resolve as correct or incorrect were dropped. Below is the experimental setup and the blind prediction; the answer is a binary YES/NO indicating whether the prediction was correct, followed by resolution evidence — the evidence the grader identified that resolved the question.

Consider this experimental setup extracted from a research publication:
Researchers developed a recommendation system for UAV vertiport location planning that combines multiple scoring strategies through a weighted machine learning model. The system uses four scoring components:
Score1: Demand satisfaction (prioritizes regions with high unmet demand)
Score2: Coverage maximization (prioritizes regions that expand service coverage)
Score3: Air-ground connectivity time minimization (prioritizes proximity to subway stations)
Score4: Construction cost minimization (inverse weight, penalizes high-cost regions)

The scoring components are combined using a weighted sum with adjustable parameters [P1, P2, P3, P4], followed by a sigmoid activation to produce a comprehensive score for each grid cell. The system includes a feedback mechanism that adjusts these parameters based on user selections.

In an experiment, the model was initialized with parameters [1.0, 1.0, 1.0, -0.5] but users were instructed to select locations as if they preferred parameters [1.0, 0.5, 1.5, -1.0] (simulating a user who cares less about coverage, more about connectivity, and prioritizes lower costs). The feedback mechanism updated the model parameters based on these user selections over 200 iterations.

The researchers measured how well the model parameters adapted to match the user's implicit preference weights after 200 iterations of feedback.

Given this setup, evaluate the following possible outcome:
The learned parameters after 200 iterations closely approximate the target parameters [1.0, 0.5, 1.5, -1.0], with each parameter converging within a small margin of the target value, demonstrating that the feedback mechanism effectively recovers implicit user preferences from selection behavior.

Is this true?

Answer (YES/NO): NO